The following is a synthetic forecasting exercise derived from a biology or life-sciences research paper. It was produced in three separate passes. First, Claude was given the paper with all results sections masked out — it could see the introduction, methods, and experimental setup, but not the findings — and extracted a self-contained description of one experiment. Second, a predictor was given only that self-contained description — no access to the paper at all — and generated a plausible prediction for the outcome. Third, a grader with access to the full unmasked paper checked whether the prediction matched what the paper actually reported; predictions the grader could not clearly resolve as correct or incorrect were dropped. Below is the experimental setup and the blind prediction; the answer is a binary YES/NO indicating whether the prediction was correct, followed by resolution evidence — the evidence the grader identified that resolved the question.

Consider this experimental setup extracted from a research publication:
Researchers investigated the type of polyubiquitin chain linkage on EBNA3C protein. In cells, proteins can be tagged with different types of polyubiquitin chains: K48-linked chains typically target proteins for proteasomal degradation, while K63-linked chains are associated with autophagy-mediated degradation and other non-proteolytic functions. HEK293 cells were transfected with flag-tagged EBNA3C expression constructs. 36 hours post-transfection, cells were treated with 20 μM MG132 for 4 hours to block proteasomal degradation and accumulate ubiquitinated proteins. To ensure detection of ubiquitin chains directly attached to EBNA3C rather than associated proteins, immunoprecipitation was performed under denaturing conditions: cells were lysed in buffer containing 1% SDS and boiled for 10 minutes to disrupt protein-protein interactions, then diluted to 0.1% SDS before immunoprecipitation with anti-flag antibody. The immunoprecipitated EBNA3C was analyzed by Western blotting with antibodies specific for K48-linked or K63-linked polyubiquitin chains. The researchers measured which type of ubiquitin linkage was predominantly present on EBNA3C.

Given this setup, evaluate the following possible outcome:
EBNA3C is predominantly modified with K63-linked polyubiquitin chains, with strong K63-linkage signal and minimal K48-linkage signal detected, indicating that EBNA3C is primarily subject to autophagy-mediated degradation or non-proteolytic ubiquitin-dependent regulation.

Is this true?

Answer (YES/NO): YES